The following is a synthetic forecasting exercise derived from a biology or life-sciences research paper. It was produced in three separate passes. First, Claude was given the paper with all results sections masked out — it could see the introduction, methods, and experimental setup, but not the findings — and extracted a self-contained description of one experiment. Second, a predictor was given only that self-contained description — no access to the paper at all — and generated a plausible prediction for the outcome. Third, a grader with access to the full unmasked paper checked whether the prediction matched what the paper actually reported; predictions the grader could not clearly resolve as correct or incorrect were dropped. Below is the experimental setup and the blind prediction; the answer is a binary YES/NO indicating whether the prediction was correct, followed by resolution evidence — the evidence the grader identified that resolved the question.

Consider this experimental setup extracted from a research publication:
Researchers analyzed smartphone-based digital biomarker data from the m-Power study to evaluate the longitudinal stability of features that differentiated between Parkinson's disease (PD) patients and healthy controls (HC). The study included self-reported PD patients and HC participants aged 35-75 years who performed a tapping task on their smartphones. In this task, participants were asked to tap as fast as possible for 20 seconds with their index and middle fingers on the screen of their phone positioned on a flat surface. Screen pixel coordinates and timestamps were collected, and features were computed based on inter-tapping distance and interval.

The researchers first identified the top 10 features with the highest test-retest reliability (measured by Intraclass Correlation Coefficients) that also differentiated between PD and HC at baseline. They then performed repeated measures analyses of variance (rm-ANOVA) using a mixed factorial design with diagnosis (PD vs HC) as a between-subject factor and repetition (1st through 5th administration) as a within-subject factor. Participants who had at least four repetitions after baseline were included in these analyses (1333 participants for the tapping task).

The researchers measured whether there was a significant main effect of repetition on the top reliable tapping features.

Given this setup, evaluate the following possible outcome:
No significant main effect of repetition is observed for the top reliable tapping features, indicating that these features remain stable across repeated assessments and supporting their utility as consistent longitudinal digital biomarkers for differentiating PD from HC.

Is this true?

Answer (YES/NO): NO